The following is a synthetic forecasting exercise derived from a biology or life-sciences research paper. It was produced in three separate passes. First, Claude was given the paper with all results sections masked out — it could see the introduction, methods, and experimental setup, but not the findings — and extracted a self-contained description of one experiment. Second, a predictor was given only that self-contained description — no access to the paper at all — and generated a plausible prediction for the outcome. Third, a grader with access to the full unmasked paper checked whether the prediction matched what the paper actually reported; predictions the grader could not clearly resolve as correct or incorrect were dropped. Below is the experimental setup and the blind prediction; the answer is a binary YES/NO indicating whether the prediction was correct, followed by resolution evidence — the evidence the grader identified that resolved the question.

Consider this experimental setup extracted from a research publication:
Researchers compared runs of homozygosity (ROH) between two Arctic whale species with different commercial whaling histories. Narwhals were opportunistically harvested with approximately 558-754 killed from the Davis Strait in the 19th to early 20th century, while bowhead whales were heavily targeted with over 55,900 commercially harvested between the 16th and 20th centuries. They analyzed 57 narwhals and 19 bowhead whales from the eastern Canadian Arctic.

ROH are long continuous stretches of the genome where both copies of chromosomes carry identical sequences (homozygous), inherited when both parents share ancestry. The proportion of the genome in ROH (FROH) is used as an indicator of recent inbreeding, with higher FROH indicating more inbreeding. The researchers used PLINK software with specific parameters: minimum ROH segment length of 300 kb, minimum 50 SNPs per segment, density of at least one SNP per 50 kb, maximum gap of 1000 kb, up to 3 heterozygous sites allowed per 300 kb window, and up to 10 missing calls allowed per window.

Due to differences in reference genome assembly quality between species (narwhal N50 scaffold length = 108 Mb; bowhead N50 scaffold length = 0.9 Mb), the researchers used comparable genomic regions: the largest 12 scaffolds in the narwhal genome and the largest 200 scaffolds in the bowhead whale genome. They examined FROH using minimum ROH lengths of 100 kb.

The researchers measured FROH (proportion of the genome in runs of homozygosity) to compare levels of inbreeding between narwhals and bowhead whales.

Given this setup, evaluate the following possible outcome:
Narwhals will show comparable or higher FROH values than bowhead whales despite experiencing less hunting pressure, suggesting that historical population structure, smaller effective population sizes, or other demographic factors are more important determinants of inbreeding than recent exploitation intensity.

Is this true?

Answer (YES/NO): YES